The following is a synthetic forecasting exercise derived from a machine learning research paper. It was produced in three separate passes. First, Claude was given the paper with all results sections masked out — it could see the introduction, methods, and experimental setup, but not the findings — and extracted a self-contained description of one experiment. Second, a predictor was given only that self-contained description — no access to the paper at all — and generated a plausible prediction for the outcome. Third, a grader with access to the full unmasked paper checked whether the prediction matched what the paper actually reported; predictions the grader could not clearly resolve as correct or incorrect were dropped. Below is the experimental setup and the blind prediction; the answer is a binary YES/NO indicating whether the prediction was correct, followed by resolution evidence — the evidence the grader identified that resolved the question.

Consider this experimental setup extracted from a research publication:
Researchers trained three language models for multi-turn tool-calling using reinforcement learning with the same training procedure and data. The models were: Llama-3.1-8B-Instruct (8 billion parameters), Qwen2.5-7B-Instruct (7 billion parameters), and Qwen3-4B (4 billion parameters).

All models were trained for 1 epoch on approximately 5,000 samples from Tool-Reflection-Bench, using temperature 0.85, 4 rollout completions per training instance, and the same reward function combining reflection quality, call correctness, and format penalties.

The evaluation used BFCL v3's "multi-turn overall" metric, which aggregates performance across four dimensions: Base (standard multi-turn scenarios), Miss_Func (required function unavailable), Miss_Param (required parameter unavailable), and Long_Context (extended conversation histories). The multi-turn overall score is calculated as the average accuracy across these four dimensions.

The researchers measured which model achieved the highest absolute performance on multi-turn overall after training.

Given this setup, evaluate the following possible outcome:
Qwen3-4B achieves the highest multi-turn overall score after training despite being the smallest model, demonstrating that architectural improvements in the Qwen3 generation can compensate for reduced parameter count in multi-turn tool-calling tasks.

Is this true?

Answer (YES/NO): YES